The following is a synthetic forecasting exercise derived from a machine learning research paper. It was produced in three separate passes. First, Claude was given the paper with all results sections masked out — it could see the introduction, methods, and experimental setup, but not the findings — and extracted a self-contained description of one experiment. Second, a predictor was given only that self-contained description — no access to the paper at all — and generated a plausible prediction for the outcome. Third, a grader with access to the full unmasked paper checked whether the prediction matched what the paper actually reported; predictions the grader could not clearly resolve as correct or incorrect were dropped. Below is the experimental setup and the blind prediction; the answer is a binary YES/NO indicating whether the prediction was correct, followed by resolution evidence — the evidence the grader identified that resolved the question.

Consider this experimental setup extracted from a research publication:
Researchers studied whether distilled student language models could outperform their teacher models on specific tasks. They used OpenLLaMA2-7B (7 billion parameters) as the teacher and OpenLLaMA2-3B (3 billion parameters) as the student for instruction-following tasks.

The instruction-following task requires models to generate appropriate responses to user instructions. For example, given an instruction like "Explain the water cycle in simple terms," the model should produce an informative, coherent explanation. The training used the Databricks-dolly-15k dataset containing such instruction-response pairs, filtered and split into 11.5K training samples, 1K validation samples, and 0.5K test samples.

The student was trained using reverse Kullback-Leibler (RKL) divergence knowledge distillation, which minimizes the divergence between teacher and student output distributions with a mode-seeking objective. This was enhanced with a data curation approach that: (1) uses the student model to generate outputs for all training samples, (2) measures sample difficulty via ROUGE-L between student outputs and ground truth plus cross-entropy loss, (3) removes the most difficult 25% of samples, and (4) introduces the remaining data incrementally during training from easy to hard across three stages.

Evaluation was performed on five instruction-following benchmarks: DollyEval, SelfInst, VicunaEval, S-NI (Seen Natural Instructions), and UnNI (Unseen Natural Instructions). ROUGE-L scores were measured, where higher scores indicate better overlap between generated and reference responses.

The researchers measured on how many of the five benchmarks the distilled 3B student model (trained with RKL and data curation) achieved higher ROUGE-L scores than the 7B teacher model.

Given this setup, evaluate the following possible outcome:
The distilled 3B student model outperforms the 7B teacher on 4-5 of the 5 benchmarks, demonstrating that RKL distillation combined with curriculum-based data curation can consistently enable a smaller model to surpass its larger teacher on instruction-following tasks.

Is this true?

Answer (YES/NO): NO